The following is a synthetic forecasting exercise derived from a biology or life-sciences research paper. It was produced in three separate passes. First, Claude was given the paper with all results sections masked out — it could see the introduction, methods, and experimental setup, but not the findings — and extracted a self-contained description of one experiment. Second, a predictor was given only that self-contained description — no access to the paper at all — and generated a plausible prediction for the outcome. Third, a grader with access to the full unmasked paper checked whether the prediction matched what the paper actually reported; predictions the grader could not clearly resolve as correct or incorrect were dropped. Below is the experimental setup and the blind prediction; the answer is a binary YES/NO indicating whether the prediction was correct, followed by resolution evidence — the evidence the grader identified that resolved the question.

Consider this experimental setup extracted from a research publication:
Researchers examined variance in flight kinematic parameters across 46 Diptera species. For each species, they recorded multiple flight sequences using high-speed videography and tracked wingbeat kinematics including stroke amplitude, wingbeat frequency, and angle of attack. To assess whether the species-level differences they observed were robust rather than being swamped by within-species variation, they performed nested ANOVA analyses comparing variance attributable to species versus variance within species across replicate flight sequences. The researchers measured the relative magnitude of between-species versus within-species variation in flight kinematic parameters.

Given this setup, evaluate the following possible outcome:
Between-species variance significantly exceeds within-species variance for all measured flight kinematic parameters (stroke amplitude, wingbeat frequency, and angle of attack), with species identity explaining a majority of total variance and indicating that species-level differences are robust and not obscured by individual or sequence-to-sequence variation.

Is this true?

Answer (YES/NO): NO